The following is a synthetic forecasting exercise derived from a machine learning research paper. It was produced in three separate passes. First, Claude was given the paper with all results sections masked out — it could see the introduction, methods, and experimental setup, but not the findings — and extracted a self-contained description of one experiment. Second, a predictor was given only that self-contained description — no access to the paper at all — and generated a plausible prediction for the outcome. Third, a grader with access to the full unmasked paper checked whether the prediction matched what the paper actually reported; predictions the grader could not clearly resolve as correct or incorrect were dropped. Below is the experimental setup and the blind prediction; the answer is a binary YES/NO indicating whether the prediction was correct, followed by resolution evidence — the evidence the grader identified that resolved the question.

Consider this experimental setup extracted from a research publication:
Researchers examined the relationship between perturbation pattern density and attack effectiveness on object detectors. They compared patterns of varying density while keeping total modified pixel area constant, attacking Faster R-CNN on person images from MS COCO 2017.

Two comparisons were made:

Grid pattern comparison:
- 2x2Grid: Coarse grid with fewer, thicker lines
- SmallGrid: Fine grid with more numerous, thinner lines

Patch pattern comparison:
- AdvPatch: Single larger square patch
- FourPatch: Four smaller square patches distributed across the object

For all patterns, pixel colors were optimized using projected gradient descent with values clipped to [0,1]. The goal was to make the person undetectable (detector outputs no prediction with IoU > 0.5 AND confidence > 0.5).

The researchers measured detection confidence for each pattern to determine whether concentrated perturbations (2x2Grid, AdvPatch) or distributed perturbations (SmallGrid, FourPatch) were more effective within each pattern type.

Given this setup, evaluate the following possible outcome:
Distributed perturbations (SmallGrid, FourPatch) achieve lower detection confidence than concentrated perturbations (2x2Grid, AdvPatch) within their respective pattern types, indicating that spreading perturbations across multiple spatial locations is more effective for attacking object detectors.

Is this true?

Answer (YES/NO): NO